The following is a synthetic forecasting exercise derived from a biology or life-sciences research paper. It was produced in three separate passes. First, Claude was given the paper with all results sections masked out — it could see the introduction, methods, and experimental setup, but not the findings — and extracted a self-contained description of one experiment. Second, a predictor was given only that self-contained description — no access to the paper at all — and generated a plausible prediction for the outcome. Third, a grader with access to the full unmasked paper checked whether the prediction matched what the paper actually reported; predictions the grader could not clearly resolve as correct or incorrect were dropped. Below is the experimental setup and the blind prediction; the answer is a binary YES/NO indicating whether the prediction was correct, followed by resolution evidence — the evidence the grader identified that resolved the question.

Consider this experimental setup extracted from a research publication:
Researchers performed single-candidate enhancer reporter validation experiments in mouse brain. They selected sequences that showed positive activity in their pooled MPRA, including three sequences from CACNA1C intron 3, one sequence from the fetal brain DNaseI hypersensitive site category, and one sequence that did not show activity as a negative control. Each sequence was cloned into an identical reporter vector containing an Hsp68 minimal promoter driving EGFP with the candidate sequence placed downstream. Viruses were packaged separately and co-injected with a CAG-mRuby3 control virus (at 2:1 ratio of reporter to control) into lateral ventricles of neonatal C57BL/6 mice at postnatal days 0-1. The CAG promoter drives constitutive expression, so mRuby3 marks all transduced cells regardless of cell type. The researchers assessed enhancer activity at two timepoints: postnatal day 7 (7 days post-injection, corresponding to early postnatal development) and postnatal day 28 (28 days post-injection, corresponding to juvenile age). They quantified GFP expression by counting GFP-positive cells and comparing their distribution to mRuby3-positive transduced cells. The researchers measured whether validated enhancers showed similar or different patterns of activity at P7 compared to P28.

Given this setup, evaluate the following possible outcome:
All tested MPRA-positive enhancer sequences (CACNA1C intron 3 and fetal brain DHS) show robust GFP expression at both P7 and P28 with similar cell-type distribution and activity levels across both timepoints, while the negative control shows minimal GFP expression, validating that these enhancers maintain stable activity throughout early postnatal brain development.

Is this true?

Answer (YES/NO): NO